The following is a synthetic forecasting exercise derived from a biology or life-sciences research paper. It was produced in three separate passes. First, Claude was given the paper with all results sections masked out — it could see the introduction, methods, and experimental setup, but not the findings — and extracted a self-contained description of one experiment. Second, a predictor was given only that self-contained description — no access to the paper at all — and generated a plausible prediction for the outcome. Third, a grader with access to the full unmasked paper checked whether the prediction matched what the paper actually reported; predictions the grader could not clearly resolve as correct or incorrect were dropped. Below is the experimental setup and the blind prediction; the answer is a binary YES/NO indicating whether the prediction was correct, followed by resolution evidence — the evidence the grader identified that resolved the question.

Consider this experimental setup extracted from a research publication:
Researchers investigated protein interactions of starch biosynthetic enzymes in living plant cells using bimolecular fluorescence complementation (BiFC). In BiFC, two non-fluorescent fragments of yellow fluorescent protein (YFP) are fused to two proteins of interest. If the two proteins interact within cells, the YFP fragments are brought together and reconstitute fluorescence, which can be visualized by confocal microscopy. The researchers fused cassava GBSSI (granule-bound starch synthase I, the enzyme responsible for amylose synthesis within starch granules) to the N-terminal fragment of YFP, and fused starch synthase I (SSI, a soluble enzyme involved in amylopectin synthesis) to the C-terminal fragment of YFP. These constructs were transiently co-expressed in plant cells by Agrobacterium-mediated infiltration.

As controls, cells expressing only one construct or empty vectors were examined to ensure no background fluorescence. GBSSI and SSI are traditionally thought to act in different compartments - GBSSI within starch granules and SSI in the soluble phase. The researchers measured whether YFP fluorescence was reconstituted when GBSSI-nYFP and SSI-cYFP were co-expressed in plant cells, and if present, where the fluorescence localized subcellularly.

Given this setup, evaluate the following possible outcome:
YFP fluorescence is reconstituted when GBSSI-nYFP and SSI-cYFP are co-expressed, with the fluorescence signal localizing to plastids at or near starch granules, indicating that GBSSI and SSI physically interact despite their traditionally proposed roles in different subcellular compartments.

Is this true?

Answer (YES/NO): YES